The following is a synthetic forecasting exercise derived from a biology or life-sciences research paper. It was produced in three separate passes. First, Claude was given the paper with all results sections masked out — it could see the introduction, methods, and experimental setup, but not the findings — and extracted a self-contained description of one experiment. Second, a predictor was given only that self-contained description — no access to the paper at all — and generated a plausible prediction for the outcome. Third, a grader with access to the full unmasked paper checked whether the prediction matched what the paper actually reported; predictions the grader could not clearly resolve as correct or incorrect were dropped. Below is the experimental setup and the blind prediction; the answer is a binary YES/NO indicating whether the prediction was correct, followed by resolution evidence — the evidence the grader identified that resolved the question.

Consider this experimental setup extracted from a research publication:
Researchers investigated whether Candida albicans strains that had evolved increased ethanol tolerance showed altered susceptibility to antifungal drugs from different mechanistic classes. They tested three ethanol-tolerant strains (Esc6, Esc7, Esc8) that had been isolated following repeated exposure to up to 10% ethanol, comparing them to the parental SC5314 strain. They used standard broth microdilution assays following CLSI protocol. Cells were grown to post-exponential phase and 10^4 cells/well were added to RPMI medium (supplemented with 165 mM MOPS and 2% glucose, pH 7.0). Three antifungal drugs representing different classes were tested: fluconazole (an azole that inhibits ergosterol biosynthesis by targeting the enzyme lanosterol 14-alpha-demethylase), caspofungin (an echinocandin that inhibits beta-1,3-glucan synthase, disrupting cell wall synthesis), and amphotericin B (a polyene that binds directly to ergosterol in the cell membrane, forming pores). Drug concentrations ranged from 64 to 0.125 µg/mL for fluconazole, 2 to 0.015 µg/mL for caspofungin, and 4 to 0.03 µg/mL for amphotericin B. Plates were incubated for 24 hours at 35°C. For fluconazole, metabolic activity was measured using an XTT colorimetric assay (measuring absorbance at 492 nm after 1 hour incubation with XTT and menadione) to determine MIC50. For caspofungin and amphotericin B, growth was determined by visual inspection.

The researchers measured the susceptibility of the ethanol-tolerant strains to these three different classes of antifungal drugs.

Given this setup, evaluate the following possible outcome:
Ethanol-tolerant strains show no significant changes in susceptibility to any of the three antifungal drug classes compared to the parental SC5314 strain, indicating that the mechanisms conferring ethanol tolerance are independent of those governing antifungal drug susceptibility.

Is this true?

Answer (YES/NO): NO